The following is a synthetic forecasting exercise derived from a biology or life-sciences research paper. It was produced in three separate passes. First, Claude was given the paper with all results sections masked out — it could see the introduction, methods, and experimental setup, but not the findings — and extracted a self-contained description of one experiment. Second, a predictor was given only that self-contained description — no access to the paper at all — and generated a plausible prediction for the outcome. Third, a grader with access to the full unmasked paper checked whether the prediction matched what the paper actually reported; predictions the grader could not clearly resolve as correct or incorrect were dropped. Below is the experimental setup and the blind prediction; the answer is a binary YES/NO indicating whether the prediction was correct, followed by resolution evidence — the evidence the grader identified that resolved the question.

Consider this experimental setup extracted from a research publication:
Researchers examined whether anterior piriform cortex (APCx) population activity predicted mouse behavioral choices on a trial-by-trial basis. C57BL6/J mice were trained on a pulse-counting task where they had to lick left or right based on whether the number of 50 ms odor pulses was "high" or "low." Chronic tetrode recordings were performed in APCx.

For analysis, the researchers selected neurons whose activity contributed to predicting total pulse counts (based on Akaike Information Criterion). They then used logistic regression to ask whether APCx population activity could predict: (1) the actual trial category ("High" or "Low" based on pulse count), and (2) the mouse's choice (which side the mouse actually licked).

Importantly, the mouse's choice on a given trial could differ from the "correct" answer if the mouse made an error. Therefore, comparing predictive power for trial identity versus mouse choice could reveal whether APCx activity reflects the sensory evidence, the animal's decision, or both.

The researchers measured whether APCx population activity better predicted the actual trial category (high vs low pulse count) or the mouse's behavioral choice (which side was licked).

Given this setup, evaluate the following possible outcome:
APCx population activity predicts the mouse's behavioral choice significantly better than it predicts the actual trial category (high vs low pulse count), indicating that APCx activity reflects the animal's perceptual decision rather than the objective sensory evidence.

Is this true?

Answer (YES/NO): NO